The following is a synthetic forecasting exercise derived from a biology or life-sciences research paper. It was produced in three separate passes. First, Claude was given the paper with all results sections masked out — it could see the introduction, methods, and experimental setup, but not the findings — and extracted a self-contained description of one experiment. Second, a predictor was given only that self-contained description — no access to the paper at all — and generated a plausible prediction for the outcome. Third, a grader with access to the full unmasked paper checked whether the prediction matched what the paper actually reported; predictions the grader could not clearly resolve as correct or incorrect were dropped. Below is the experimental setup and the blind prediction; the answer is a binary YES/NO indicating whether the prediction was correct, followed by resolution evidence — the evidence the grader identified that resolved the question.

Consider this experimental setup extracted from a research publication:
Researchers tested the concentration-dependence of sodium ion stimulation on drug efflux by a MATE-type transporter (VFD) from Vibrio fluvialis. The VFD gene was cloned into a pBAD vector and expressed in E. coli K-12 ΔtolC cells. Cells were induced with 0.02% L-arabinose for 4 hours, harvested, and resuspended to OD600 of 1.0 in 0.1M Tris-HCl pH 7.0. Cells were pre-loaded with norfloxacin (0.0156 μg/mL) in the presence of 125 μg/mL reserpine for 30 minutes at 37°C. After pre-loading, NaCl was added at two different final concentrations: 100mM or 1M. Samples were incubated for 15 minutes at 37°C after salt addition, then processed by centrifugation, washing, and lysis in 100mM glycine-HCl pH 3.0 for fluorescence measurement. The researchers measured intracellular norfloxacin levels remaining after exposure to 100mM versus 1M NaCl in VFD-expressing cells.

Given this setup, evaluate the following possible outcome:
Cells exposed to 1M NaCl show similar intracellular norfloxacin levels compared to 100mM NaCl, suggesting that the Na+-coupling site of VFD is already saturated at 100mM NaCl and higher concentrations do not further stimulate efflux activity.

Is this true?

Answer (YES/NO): NO